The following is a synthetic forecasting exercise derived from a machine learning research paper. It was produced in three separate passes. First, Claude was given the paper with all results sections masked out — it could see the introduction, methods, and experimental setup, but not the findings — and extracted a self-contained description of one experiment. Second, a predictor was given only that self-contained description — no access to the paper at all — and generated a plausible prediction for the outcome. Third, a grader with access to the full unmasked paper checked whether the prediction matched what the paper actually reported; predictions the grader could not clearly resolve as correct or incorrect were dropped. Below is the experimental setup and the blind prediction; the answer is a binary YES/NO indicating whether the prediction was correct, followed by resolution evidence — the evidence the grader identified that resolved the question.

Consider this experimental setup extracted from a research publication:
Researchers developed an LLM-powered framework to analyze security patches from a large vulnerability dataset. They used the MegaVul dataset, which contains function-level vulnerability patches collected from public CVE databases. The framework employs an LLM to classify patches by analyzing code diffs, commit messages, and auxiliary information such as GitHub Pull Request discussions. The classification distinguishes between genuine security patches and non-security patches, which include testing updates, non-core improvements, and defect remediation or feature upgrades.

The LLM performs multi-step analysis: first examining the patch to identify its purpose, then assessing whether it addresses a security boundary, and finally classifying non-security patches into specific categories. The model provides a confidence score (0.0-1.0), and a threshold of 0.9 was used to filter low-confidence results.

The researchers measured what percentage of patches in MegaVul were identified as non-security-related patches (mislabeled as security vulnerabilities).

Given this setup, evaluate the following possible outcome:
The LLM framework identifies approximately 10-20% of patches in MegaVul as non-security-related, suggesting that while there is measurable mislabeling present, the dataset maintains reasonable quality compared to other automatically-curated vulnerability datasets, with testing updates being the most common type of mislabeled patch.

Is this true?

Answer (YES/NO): NO